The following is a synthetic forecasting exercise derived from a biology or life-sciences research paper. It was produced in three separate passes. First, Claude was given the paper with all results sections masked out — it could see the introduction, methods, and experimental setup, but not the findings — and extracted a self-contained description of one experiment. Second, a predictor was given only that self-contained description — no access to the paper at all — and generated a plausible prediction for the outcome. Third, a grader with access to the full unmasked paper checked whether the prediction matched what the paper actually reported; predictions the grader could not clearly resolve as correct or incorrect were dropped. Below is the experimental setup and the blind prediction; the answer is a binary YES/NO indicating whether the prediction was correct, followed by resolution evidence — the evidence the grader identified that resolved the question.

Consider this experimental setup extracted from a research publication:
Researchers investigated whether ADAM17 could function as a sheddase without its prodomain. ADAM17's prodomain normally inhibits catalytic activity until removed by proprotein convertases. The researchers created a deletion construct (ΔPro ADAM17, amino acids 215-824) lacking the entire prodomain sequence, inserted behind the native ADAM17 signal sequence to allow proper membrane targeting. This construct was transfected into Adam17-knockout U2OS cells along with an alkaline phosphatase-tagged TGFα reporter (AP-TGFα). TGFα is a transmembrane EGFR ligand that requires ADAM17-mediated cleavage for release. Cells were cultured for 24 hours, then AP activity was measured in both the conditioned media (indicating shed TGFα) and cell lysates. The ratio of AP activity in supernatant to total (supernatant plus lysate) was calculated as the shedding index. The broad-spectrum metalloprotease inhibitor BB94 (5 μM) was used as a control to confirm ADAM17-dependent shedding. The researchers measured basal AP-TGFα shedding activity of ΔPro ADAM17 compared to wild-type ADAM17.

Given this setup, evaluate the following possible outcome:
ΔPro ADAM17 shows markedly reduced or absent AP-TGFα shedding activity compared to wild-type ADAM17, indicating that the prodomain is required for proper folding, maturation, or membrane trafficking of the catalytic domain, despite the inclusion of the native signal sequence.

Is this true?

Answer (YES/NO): YES